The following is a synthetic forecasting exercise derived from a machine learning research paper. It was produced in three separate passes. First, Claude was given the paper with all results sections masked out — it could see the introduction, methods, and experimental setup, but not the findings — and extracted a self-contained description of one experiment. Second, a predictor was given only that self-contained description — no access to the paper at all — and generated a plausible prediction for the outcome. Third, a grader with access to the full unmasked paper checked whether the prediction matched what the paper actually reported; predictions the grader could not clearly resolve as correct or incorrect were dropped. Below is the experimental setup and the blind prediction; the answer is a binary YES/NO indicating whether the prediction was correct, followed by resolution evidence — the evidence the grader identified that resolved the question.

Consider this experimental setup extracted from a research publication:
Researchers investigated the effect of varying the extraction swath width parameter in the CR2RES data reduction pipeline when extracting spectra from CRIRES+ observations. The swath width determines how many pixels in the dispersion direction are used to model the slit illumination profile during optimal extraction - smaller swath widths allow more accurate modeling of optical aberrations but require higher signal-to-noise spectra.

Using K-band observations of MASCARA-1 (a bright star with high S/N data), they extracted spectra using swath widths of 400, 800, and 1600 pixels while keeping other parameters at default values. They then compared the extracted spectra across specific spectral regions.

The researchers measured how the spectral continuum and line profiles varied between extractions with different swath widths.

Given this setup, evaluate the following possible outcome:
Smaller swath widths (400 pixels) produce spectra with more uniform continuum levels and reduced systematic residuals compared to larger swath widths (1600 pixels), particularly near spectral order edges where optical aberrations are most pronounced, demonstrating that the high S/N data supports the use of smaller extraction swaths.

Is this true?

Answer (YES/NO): NO